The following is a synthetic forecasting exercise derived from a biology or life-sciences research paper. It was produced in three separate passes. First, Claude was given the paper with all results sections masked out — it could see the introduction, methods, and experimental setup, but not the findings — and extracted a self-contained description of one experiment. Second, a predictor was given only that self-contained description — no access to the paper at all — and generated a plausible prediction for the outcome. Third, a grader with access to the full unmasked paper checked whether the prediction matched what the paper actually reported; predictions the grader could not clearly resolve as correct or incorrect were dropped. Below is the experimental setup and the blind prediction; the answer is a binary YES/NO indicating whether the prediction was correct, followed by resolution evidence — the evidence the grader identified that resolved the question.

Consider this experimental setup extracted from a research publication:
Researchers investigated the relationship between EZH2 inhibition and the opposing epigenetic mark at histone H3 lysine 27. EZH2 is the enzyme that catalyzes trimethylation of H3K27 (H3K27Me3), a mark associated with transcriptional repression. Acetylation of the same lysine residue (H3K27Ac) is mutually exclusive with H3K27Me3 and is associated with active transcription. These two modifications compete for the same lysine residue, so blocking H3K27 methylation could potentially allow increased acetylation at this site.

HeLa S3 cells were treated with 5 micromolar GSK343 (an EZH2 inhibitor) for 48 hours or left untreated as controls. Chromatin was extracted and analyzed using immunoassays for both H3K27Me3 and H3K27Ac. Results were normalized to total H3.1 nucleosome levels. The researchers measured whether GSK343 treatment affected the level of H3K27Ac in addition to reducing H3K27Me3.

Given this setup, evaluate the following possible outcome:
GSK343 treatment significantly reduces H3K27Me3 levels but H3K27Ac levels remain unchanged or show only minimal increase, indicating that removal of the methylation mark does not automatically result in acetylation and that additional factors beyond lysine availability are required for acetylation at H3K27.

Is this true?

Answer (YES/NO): YES